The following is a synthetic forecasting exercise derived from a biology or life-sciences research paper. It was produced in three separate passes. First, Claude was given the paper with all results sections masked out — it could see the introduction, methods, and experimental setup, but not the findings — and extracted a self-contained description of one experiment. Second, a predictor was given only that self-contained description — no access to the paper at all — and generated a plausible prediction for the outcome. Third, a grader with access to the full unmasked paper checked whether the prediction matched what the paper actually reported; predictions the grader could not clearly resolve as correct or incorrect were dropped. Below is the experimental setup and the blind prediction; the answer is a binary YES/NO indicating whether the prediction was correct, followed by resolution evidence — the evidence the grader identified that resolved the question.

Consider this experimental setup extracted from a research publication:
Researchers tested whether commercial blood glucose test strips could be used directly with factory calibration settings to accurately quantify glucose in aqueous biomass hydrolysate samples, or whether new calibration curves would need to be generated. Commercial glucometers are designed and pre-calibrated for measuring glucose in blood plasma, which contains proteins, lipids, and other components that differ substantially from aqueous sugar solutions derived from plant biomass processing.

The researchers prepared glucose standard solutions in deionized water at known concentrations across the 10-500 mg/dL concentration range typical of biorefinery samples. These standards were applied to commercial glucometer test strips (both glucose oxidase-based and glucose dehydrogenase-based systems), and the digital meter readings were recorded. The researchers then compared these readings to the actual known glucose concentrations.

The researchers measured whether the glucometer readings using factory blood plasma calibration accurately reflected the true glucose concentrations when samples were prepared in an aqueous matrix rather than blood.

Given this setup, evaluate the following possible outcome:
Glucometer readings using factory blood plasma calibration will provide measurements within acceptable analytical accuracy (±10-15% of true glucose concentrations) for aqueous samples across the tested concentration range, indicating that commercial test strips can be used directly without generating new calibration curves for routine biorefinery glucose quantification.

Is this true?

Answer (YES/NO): NO